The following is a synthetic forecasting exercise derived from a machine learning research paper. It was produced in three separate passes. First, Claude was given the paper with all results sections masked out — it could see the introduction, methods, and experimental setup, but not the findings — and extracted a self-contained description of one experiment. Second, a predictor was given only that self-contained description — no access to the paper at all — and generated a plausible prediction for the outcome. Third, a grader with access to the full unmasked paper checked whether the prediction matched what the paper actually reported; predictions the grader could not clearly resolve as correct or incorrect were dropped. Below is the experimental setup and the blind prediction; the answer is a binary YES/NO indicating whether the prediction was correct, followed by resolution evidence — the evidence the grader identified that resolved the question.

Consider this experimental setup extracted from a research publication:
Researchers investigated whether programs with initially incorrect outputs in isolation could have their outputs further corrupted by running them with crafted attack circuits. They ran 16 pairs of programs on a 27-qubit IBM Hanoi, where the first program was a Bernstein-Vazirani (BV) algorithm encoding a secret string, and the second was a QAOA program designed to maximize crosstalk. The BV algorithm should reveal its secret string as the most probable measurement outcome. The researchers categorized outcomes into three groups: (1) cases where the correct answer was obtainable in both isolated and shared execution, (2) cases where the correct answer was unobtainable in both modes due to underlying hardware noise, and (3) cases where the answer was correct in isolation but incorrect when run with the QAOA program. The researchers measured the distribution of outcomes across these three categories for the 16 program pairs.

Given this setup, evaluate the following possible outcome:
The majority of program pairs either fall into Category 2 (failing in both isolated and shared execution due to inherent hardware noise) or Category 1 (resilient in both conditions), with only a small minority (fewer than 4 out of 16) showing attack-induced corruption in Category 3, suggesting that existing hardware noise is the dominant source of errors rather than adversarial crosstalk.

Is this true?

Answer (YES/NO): NO